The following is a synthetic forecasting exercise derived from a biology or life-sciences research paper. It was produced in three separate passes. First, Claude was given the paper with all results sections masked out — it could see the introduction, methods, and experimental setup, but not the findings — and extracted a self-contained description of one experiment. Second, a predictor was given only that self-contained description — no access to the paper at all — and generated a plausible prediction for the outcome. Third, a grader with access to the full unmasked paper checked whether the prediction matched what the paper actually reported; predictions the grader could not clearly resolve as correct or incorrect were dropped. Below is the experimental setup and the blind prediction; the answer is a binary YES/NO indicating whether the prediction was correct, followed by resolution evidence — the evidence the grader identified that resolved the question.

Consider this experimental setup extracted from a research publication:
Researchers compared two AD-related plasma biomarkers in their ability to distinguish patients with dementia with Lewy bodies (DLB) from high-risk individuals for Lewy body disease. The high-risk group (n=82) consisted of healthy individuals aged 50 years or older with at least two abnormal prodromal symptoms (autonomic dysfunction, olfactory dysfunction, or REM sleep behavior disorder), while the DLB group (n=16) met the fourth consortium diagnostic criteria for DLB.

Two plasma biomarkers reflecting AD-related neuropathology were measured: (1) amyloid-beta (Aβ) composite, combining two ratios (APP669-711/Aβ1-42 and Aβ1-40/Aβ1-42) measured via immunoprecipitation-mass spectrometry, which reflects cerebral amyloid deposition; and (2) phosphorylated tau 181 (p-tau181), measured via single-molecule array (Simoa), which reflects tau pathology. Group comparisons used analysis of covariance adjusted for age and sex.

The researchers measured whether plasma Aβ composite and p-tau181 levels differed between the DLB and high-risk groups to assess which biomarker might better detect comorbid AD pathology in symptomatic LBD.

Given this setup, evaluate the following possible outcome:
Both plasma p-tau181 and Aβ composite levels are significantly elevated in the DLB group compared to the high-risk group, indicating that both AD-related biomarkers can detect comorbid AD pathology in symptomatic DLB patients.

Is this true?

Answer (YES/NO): YES